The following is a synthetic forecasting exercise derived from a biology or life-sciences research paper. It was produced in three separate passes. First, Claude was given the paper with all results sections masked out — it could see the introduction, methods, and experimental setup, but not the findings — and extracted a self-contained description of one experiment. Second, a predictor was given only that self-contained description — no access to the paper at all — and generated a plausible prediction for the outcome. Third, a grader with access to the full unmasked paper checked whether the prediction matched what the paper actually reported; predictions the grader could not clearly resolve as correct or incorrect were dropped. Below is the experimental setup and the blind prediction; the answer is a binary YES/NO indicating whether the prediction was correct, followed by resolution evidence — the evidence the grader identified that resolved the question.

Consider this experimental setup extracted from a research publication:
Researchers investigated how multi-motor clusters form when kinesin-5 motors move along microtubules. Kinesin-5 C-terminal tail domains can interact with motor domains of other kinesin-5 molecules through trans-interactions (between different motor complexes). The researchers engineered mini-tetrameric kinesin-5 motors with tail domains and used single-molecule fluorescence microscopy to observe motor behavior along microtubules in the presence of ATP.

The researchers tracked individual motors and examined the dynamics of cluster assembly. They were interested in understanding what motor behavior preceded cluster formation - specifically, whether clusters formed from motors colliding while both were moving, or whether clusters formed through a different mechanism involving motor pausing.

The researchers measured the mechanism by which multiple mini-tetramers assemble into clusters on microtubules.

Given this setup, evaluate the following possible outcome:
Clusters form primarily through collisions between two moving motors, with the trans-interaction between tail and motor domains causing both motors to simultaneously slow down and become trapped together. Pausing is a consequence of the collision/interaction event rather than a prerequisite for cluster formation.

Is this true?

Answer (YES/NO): NO